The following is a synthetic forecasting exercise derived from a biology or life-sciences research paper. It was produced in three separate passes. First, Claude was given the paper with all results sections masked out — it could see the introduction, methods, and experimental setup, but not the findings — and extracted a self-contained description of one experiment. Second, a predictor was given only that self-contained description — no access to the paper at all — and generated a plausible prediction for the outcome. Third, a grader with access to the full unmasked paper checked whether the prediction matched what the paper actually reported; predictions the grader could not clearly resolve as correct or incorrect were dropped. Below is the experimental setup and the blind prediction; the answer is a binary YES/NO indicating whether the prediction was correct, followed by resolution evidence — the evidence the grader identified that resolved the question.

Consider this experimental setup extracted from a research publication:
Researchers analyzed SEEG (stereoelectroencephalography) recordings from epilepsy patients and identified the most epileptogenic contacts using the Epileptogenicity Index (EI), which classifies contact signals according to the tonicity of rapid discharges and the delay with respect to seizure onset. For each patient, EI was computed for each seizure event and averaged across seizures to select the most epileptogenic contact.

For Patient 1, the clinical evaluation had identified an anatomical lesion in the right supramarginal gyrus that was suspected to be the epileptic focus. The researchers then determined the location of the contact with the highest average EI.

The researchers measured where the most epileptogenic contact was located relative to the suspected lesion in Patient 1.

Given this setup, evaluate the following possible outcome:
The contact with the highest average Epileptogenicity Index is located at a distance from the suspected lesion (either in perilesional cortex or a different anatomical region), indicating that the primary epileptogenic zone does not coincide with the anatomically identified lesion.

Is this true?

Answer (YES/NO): NO